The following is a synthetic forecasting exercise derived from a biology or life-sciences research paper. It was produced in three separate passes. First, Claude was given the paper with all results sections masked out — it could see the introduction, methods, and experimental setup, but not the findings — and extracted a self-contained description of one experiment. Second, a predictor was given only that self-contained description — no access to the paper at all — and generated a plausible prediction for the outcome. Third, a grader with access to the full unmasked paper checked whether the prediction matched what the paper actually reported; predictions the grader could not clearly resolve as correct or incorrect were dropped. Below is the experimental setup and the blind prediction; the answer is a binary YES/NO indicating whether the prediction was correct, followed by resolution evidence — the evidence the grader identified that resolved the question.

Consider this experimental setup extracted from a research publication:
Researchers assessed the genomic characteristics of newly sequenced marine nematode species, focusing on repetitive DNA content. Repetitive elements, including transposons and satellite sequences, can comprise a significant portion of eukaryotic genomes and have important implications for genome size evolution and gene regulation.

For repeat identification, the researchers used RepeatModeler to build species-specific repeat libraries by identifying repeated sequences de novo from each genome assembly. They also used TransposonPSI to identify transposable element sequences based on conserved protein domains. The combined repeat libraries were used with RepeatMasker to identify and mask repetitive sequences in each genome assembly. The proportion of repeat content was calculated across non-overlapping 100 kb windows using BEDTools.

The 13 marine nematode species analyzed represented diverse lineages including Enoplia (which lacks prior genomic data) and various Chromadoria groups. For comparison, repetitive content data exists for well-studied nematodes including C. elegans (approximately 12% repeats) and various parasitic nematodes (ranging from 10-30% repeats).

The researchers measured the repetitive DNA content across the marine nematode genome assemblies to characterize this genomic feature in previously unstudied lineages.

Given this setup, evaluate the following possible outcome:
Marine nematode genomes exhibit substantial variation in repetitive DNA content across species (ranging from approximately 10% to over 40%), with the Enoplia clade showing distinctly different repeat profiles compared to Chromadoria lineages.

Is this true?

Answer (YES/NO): NO